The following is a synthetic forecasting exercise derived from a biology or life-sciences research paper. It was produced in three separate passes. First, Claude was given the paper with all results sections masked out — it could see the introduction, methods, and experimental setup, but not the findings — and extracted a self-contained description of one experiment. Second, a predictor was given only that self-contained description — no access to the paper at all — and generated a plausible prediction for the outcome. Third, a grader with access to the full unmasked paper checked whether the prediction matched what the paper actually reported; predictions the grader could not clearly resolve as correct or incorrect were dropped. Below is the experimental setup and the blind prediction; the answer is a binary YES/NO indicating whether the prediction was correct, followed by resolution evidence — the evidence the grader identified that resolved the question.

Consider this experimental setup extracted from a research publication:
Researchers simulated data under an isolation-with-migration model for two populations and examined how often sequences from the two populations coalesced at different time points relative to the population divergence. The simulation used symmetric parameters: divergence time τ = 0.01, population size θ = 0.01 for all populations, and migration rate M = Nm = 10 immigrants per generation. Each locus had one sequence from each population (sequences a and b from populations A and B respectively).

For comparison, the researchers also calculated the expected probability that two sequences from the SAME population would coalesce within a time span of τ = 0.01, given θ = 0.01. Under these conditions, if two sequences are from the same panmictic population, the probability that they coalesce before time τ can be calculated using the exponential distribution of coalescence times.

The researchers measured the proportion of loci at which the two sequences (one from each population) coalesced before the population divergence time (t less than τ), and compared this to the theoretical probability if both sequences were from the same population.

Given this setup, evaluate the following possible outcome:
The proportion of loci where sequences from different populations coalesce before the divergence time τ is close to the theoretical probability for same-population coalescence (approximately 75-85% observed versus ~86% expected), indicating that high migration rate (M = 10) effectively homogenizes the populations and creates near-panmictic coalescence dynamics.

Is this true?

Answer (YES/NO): NO